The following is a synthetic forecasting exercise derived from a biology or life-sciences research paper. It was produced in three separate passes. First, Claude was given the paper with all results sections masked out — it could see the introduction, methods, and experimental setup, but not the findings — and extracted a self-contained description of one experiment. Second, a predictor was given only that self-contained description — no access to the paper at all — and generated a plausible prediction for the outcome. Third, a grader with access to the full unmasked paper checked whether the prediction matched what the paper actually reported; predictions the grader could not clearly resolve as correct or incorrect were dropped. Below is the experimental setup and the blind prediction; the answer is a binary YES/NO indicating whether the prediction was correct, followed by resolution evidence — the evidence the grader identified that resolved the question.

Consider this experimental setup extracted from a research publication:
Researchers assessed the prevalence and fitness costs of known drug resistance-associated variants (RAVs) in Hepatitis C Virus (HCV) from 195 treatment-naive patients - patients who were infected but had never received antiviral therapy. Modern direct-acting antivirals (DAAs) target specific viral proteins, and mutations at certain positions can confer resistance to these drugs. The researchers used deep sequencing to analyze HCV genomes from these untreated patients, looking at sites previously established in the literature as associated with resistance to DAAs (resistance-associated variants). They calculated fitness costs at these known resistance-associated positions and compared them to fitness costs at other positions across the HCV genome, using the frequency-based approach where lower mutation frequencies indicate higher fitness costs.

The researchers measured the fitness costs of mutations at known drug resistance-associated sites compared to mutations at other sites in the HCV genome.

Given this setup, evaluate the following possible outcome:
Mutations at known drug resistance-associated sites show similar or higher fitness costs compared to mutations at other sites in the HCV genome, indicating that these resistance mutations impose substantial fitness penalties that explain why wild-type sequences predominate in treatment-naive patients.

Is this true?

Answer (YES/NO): YES